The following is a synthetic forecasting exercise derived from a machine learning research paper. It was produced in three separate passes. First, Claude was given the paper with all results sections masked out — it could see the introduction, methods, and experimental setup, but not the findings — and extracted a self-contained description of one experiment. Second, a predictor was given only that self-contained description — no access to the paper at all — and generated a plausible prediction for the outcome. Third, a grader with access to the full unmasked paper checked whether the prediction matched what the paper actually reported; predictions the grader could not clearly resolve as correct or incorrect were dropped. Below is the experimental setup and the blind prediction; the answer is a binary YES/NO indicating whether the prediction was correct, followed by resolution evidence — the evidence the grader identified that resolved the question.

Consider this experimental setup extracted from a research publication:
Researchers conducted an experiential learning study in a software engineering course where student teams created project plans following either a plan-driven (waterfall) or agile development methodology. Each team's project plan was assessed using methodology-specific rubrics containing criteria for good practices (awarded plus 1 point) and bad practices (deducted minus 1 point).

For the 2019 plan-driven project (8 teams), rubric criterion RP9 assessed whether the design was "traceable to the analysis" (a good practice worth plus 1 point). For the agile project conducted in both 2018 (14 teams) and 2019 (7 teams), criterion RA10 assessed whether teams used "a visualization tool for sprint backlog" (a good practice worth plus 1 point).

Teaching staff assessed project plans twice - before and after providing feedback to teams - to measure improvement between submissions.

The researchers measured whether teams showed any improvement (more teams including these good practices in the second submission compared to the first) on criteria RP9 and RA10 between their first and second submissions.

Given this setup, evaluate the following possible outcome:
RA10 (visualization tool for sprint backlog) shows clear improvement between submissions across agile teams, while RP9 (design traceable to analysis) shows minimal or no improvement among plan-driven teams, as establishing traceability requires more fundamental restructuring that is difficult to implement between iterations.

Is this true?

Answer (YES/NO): NO